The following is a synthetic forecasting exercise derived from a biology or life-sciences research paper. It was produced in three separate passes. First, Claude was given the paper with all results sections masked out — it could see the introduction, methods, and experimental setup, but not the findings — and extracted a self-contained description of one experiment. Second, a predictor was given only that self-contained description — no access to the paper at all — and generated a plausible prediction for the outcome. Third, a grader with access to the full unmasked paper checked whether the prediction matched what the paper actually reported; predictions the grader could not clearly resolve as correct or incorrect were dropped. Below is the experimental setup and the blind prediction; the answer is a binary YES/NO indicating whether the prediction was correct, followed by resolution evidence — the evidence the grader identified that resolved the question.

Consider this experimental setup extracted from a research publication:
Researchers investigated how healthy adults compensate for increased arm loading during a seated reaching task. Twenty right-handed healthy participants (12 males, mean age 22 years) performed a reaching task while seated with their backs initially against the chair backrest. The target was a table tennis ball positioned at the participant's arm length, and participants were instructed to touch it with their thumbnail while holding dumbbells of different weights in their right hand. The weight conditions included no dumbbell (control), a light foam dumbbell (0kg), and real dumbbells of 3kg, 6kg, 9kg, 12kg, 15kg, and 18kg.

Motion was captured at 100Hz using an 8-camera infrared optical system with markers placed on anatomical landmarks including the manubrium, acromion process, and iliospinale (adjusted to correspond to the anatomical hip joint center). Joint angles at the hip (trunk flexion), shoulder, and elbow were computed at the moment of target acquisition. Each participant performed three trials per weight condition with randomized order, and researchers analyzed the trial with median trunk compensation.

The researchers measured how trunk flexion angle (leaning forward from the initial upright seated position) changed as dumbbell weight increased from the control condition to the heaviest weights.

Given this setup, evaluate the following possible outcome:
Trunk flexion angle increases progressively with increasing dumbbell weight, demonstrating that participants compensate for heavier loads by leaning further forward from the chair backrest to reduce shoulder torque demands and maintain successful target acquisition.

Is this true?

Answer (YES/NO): YES